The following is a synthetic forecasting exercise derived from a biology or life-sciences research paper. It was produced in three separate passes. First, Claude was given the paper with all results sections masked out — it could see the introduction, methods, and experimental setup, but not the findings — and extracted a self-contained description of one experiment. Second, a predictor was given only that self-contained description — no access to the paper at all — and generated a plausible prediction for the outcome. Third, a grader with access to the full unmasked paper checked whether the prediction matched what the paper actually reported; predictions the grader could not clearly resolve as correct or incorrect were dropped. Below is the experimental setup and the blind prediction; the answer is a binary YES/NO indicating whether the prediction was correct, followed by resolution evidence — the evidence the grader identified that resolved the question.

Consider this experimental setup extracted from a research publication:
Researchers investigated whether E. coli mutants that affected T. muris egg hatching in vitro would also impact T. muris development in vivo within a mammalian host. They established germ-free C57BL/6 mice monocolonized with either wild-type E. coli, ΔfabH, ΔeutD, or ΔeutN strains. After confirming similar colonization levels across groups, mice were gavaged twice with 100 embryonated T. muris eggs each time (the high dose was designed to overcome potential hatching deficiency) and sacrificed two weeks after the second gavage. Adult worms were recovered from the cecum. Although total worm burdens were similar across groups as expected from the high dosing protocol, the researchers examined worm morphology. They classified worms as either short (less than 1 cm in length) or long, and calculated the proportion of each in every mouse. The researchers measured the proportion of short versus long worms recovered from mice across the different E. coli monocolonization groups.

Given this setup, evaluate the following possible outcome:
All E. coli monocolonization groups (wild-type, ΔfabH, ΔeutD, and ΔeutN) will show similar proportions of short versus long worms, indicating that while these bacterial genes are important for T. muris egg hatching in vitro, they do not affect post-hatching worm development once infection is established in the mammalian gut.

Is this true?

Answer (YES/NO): NO